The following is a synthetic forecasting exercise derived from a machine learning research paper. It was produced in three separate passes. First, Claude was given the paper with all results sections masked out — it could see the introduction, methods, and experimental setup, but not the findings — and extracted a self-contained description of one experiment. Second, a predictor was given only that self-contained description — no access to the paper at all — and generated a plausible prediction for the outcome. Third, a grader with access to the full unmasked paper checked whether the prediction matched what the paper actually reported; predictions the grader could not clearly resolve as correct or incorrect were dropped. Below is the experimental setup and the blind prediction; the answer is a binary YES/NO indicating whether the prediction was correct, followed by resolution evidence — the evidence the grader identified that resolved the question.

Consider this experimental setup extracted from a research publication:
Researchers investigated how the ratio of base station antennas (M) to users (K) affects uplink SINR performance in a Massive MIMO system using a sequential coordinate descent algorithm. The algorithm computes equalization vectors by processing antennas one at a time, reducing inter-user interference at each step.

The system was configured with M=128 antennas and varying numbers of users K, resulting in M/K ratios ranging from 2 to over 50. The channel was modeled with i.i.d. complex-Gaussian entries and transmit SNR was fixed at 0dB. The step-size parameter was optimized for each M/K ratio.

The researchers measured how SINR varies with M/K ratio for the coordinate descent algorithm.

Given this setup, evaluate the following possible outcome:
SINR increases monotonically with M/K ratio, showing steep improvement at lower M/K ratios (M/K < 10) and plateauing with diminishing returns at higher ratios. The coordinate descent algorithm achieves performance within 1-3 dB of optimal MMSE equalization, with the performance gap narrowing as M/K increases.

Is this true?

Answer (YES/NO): NO